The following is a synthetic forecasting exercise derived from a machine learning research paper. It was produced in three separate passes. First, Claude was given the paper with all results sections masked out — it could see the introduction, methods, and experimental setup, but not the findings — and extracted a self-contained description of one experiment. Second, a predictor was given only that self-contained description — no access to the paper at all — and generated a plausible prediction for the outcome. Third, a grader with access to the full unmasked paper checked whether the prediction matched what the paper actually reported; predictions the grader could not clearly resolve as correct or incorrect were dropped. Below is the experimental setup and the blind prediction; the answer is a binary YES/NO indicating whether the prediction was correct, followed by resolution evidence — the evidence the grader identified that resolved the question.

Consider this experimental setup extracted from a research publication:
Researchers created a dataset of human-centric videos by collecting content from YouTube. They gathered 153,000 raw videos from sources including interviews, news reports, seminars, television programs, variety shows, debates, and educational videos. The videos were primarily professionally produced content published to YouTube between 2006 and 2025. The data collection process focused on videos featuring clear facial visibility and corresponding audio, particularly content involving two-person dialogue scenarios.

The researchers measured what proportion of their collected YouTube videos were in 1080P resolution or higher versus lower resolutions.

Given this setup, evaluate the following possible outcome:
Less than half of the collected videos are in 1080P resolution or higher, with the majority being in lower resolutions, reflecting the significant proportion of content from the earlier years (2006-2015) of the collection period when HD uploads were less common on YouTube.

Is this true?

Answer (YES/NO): NO